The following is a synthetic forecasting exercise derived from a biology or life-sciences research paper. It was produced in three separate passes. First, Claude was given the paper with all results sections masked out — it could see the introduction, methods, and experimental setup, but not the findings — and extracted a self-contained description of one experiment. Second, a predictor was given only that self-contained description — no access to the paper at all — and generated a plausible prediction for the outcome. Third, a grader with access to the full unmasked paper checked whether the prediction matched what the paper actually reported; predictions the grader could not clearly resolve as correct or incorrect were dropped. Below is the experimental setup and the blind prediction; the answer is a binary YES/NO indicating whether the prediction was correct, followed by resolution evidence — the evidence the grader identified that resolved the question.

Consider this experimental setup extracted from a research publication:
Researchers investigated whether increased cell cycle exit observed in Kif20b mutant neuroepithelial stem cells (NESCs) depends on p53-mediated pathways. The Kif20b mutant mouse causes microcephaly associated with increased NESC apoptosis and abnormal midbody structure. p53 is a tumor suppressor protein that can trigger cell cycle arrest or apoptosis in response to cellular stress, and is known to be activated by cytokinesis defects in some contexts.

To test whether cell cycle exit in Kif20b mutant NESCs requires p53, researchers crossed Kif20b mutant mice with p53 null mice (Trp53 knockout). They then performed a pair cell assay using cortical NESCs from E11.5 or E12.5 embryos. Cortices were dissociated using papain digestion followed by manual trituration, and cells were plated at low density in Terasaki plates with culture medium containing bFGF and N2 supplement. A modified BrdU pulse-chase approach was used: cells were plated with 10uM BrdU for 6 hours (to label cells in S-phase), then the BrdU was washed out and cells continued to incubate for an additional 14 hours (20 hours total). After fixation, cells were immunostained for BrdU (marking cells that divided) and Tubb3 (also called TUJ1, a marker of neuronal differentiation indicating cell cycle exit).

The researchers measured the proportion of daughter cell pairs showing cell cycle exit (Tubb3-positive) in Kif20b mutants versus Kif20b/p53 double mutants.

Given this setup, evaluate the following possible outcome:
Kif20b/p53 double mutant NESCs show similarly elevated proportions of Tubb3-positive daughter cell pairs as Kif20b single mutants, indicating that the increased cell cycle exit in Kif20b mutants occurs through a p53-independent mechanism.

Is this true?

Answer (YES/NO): YES